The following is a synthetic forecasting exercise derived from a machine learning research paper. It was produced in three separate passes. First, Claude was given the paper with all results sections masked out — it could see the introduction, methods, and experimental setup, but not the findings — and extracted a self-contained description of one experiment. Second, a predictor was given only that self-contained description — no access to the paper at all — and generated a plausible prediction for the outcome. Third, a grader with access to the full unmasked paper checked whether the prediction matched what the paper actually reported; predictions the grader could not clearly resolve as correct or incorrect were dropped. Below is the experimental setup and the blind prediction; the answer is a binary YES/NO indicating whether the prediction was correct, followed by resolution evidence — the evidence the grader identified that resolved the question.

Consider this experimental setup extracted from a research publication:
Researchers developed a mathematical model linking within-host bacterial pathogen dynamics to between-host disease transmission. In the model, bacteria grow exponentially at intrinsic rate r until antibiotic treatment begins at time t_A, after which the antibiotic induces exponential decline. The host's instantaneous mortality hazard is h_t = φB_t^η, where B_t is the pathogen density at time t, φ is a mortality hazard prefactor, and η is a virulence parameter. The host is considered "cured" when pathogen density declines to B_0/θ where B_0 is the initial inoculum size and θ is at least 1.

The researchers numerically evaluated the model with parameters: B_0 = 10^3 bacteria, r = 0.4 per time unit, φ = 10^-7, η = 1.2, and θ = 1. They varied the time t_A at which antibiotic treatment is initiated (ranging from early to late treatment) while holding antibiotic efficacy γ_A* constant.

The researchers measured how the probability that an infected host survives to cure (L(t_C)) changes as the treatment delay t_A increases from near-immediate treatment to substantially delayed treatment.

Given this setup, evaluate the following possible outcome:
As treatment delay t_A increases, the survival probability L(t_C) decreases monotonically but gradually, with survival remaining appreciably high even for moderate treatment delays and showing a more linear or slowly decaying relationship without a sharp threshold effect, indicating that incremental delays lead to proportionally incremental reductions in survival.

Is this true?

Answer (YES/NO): NO